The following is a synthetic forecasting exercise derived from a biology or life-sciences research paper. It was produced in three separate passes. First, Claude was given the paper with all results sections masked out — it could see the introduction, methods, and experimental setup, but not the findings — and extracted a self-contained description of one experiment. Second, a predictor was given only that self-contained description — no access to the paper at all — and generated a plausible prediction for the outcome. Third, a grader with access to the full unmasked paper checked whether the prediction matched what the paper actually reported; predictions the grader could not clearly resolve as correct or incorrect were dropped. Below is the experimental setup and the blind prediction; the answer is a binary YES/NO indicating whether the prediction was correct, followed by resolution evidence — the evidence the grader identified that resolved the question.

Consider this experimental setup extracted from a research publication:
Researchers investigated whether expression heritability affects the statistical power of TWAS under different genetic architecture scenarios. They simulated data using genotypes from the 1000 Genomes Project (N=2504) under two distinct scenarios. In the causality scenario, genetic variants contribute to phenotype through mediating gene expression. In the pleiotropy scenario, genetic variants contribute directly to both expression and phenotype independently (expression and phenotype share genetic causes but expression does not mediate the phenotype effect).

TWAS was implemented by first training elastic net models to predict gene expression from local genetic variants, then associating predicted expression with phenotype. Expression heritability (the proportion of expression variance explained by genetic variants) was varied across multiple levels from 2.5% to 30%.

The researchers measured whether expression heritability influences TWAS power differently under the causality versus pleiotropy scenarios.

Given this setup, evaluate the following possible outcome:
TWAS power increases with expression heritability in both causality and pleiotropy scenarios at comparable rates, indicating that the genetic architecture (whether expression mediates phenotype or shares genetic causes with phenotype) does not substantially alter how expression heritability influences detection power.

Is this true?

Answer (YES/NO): NO